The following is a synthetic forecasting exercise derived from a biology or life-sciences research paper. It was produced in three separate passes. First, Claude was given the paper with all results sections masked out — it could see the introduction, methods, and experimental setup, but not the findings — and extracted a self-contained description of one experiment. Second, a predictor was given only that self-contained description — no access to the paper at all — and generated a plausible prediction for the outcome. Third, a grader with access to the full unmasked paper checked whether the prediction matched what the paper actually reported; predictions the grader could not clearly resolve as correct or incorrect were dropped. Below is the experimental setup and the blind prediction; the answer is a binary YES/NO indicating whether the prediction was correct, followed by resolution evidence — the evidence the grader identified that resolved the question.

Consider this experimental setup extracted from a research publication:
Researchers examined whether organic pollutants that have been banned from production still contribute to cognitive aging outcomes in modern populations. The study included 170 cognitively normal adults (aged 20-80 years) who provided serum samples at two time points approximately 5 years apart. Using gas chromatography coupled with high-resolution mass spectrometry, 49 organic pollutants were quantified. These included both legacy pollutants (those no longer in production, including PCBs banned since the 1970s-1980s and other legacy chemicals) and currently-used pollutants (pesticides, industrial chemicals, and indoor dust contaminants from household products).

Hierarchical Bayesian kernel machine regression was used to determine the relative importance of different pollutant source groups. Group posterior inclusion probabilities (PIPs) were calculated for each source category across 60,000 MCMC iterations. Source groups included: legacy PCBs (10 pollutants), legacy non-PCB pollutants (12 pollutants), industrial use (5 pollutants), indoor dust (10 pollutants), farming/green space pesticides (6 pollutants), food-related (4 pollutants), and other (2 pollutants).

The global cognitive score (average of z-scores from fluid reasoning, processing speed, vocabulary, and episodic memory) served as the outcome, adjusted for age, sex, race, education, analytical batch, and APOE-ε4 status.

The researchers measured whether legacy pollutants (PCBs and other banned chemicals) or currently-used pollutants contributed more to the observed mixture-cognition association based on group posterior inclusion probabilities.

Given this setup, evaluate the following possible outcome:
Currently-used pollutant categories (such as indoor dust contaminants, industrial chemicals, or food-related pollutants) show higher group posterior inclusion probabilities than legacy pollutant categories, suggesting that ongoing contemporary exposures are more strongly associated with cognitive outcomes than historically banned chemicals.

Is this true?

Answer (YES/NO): NO